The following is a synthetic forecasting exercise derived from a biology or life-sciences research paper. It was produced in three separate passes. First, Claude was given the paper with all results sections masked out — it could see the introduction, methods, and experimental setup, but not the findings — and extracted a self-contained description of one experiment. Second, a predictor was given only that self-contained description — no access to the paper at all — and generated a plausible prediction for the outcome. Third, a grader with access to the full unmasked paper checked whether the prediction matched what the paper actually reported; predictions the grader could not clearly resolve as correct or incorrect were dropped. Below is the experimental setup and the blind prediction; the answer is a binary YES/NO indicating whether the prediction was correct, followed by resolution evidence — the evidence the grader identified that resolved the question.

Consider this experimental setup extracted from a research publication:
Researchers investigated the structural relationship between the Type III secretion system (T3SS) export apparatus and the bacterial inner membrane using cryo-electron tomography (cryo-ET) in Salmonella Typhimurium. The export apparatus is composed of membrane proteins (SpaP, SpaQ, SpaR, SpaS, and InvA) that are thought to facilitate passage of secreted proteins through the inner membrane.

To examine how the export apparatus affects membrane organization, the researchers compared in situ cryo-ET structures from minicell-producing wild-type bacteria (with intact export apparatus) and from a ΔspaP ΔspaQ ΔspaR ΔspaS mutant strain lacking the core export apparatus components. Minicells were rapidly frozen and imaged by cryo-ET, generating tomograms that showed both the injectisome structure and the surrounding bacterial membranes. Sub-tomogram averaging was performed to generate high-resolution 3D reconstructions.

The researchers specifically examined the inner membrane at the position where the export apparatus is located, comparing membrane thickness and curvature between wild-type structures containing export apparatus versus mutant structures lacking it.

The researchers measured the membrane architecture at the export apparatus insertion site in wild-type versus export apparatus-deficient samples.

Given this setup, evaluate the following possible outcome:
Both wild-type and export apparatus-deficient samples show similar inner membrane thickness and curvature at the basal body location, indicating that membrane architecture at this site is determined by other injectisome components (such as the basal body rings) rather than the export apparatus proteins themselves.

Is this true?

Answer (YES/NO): NO